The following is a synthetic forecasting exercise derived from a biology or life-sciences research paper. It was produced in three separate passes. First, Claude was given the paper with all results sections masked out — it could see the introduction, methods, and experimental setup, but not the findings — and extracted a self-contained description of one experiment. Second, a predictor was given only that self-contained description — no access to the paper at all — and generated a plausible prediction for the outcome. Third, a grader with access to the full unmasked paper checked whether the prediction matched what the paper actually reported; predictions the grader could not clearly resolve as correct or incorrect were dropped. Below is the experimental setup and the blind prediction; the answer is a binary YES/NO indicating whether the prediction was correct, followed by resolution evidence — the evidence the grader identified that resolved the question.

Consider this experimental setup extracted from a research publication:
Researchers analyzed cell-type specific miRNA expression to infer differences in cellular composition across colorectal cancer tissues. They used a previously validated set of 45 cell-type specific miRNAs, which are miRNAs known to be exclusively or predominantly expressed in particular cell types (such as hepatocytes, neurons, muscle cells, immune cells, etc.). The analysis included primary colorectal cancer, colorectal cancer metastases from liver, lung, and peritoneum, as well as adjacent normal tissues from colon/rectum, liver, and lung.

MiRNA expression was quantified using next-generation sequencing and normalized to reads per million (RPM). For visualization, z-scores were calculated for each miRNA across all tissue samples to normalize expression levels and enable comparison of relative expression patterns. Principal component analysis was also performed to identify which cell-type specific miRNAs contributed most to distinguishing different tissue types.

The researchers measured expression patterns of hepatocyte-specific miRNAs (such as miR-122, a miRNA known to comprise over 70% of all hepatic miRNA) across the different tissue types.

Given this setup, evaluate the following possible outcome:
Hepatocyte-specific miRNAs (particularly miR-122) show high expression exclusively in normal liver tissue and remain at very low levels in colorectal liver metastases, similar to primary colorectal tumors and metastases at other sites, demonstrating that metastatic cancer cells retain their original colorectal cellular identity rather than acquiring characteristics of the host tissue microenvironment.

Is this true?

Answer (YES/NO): NO